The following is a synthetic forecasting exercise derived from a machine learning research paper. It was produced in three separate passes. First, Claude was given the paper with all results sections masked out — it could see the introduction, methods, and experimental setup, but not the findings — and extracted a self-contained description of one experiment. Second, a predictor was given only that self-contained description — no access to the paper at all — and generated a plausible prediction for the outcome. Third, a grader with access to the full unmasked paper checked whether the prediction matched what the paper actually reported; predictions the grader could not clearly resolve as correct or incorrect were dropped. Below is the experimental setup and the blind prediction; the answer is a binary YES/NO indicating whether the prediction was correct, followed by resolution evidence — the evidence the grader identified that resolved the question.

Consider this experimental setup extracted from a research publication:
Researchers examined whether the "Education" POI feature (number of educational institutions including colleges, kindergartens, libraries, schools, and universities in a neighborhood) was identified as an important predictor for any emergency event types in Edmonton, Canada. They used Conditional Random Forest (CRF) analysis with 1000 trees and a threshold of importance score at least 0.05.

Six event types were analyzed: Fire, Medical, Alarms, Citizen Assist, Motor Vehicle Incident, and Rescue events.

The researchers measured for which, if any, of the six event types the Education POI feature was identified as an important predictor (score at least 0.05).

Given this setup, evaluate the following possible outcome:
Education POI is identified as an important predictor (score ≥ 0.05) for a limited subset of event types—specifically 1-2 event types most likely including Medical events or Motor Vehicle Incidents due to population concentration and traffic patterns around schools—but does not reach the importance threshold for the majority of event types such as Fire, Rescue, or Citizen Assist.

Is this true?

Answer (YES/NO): NO